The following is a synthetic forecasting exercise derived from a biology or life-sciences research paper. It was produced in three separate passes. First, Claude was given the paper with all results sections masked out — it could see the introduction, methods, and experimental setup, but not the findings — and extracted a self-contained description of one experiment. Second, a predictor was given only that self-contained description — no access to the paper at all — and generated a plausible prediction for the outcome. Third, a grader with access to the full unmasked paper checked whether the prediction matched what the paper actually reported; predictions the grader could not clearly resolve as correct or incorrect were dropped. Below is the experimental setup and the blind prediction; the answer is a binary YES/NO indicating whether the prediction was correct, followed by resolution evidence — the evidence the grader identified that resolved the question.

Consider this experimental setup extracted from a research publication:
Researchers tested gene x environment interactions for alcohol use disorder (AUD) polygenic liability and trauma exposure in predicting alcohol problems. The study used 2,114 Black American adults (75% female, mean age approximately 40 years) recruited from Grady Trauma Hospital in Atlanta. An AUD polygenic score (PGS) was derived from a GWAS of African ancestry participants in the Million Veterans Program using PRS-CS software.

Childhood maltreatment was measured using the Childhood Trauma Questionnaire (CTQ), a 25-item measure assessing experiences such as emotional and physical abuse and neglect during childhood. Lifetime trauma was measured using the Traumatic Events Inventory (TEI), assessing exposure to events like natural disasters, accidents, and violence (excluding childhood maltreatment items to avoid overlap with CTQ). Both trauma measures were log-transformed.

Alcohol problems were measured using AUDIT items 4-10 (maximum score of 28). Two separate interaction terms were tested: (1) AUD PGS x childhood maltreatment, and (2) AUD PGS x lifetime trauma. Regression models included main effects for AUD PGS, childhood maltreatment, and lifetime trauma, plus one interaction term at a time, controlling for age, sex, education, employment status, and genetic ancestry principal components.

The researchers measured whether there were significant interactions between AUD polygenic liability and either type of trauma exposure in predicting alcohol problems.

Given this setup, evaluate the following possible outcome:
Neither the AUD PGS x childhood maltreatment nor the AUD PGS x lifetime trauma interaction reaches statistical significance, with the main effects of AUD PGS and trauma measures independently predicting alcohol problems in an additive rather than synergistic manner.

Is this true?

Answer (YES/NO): NO